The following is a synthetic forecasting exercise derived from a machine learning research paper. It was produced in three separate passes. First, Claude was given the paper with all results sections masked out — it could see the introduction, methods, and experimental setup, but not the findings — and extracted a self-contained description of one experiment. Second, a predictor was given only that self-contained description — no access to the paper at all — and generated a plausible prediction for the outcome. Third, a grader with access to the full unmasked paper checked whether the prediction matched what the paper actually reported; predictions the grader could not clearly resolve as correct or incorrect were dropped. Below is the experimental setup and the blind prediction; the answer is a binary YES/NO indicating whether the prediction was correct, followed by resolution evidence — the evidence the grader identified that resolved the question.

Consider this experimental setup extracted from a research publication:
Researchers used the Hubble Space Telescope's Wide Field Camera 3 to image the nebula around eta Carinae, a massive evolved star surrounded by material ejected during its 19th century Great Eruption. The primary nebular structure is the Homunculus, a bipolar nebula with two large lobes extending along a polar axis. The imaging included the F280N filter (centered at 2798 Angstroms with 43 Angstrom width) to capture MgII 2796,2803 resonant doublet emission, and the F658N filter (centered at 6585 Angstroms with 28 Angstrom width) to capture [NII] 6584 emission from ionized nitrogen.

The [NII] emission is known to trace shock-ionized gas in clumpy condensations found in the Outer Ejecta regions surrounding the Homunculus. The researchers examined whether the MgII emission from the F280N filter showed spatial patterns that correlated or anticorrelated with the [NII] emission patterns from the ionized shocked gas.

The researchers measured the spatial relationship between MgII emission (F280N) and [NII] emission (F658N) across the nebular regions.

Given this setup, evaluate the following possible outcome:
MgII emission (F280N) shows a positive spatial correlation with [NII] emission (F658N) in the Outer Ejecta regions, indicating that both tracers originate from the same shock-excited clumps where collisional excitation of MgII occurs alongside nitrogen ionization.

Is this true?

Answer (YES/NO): NO